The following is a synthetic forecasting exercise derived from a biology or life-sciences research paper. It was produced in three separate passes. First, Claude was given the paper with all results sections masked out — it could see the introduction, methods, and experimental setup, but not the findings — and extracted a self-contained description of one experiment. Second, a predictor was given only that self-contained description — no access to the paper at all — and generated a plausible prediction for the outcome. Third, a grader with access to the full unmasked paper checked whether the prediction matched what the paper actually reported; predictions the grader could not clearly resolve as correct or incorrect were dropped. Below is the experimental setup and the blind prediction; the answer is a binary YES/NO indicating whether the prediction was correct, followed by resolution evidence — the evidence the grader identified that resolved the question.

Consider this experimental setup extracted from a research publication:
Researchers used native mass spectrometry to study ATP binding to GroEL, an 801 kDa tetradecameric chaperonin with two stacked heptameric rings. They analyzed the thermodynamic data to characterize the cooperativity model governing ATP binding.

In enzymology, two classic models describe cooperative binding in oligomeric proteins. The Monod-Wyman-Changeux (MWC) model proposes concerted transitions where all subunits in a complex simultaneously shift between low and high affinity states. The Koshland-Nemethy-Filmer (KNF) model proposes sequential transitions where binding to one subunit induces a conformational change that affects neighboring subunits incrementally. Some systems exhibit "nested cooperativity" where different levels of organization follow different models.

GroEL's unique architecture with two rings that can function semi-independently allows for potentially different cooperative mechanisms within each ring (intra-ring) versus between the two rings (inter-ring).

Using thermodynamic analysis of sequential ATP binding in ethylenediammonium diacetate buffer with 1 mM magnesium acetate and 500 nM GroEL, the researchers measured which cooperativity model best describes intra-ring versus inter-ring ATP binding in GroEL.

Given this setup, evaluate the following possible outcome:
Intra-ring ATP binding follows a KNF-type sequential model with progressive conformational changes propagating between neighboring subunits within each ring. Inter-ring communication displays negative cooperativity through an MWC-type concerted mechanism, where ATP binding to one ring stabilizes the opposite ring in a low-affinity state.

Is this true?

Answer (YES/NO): NO